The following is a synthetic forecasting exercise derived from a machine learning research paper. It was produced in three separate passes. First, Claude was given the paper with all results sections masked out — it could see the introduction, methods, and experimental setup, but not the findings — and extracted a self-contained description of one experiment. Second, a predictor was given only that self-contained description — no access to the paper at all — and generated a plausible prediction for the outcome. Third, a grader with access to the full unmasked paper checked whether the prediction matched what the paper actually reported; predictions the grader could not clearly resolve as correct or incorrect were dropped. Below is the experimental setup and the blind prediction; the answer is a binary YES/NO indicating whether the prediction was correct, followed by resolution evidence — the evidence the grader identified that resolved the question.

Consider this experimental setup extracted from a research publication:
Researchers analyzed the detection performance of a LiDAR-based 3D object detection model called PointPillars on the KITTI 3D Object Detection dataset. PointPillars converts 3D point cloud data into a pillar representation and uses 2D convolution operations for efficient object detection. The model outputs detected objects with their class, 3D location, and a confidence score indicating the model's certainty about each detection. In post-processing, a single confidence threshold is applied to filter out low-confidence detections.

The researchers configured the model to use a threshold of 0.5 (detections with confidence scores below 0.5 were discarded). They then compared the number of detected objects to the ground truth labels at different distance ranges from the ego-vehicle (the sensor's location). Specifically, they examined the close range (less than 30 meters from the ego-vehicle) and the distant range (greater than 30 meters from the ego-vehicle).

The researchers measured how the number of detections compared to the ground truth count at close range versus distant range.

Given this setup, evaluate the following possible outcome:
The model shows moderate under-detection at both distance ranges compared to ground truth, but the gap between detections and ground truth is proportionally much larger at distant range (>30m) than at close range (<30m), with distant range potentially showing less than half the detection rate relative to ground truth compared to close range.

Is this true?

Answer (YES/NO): NO